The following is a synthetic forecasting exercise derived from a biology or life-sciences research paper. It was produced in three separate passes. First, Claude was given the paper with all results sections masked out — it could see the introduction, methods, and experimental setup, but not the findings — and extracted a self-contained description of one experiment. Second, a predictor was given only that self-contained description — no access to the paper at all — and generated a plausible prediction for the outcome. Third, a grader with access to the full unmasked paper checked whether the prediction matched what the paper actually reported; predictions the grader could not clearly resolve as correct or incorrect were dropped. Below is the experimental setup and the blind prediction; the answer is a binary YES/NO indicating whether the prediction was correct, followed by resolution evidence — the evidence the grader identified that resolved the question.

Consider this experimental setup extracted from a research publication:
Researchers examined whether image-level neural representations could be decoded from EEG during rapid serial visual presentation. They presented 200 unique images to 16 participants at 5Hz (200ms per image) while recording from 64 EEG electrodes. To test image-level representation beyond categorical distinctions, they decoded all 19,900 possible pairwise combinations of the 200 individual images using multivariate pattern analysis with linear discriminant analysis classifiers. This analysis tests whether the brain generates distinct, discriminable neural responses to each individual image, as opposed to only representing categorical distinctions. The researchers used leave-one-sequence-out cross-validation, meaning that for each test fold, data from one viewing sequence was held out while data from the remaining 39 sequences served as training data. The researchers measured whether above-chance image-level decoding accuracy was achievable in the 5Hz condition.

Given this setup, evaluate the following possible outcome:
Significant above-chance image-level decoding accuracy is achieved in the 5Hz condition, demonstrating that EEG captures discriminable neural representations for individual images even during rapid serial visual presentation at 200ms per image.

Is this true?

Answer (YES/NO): YES